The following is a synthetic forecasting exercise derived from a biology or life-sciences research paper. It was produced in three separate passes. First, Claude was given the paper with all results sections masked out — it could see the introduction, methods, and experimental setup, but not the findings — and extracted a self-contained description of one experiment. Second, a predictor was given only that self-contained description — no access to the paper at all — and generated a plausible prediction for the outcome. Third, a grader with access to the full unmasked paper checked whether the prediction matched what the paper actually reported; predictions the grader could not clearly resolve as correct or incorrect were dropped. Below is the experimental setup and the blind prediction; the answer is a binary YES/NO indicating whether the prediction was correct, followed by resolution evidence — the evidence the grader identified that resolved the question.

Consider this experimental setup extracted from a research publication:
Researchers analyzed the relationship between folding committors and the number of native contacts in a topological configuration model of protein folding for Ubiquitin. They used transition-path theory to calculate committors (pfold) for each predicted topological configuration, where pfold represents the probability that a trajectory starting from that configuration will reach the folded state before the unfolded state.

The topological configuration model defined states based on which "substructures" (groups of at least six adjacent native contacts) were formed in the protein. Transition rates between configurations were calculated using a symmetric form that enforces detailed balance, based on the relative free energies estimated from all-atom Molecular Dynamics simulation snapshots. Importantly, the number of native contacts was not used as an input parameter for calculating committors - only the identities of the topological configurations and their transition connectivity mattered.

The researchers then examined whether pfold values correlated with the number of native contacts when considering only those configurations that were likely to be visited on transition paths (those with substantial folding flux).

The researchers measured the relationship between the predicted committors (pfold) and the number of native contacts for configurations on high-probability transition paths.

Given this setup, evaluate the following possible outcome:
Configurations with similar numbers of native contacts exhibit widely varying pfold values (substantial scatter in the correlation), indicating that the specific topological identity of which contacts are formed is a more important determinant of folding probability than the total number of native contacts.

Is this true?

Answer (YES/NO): NO